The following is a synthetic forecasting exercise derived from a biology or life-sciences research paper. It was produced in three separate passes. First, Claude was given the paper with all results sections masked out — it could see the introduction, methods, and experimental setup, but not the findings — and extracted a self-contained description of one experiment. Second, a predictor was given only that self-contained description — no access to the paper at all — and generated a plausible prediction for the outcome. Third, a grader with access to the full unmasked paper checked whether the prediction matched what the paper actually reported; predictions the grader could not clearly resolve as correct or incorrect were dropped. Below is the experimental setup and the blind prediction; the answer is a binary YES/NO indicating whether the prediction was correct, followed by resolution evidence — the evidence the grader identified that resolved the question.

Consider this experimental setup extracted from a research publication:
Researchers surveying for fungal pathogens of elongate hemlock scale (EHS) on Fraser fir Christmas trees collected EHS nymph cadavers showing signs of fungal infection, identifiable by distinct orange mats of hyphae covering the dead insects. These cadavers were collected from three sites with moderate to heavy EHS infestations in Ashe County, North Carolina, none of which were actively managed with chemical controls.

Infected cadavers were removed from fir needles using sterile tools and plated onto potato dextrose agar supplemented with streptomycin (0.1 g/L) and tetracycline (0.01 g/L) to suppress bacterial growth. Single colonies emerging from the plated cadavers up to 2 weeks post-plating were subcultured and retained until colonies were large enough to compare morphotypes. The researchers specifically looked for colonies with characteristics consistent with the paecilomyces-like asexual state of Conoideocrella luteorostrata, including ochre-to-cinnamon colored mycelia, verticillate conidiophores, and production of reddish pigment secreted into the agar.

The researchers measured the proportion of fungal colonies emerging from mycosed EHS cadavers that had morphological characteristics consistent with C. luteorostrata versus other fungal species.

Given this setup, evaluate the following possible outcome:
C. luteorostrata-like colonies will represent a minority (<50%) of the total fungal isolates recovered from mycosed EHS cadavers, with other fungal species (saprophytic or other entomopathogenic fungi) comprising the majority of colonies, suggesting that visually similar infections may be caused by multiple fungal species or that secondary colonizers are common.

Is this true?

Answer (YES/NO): NO